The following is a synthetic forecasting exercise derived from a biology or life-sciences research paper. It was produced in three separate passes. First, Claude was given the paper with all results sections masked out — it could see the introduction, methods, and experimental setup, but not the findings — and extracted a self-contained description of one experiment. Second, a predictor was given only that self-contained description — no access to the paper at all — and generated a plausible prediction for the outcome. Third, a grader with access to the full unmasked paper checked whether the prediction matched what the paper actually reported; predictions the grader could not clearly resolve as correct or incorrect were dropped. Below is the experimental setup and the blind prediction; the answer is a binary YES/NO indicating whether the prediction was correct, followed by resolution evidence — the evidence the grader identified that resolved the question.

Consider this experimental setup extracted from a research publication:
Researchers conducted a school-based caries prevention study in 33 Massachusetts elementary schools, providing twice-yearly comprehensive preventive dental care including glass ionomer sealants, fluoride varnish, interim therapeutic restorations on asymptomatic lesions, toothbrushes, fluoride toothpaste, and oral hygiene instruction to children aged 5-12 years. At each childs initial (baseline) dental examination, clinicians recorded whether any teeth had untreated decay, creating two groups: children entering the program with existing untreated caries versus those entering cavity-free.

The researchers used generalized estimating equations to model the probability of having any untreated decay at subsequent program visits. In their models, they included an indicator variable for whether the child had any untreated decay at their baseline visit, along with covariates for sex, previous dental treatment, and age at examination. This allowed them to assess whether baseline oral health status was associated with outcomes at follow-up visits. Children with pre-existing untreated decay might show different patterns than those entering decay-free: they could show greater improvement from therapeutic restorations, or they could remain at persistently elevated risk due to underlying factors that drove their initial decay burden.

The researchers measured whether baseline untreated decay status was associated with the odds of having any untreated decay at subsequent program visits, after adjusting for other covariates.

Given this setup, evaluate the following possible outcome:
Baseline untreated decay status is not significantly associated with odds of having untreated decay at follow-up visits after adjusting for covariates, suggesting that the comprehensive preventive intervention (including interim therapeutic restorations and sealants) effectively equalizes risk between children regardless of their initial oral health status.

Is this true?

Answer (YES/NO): NO